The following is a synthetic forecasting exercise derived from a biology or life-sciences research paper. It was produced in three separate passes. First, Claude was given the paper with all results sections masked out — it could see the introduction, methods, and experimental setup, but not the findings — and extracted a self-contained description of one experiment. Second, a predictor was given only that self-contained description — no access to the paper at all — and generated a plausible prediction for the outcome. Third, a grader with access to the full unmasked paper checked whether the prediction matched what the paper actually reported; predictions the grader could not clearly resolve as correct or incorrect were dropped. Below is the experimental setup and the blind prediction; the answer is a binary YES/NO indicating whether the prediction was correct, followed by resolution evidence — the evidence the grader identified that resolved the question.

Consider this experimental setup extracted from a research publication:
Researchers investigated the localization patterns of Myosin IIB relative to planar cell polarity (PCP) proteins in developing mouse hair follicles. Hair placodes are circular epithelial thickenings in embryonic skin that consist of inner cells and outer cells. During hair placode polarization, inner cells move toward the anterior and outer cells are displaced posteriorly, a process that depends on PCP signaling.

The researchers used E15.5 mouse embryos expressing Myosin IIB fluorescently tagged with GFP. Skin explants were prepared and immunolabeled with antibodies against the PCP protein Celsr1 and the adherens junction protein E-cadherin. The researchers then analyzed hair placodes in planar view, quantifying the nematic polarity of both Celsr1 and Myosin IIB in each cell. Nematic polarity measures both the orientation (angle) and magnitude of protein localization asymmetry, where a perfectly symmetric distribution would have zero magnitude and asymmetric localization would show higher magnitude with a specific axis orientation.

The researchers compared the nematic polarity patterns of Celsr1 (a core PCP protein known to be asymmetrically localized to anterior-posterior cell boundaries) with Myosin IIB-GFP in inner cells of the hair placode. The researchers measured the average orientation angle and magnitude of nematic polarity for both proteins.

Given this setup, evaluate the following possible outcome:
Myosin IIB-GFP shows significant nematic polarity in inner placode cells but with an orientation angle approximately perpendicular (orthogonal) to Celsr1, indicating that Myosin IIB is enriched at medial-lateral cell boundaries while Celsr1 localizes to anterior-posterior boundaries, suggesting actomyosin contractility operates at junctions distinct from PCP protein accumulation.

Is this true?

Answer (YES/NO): NO